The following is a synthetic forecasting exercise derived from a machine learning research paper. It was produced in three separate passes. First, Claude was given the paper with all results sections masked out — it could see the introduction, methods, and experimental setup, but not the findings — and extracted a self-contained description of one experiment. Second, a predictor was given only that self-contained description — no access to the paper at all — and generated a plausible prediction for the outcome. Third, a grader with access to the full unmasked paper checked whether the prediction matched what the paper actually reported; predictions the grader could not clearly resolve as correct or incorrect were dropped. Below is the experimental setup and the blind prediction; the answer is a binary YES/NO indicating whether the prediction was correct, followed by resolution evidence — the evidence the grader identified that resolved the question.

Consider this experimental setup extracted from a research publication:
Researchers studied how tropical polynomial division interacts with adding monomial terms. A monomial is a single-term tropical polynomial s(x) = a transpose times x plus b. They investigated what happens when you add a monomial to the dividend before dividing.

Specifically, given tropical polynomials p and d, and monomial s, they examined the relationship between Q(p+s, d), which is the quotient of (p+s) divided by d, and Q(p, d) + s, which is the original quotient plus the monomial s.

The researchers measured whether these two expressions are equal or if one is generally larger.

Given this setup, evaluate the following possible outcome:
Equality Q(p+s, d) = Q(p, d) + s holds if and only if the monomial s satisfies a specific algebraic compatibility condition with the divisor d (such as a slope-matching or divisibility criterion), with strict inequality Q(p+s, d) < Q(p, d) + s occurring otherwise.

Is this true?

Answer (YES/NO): NO